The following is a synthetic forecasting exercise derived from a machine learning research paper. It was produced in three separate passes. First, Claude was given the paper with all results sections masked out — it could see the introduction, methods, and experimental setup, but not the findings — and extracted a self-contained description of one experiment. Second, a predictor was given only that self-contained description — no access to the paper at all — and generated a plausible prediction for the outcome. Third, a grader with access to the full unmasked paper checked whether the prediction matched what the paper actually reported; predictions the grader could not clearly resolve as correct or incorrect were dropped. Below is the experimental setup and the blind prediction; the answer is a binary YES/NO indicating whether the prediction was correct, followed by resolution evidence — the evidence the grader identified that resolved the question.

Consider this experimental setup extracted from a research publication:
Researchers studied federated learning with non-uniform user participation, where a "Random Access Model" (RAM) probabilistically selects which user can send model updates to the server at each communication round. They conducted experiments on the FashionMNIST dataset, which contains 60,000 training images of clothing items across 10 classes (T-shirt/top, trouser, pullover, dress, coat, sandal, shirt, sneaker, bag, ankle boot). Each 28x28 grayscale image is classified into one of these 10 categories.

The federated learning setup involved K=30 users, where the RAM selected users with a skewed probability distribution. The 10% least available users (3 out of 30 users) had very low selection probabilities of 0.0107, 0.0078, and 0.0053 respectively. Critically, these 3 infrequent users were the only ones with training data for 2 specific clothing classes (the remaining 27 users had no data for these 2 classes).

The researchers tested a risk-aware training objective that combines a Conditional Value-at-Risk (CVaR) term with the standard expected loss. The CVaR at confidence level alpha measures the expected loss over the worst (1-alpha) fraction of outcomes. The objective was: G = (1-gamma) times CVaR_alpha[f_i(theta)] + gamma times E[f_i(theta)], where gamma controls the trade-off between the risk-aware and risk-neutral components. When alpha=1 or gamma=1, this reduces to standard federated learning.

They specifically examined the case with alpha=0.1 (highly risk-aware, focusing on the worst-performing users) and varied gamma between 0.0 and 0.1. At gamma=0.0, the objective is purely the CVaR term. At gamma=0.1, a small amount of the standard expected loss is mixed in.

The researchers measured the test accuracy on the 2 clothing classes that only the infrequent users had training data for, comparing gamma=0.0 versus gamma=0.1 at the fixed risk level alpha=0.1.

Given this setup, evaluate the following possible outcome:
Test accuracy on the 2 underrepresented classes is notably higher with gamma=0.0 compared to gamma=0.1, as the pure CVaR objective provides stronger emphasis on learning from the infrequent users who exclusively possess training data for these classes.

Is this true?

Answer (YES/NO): NO